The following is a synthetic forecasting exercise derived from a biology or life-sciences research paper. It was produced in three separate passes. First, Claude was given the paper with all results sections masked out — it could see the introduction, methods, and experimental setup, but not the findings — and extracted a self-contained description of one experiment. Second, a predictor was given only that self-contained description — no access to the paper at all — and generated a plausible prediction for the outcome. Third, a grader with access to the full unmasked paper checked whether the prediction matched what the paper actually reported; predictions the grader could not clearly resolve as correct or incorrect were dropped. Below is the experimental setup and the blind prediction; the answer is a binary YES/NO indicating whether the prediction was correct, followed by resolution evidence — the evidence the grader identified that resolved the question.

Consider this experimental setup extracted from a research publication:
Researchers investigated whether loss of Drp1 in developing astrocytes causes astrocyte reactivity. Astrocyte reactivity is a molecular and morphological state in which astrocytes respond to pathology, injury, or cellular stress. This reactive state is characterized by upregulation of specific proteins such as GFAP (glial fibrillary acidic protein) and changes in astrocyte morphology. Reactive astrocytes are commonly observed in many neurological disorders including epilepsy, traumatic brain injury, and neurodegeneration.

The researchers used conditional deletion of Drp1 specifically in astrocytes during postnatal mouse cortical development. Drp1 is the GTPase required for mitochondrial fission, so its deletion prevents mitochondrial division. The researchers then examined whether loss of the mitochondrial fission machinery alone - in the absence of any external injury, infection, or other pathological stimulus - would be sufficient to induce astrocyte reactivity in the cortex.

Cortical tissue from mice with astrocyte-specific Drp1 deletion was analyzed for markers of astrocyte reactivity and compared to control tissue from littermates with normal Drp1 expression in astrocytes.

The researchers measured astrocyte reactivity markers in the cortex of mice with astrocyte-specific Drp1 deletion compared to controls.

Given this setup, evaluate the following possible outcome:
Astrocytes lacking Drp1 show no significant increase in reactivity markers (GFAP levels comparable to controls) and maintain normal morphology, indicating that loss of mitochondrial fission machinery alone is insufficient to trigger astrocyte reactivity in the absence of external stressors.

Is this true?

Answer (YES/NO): NO